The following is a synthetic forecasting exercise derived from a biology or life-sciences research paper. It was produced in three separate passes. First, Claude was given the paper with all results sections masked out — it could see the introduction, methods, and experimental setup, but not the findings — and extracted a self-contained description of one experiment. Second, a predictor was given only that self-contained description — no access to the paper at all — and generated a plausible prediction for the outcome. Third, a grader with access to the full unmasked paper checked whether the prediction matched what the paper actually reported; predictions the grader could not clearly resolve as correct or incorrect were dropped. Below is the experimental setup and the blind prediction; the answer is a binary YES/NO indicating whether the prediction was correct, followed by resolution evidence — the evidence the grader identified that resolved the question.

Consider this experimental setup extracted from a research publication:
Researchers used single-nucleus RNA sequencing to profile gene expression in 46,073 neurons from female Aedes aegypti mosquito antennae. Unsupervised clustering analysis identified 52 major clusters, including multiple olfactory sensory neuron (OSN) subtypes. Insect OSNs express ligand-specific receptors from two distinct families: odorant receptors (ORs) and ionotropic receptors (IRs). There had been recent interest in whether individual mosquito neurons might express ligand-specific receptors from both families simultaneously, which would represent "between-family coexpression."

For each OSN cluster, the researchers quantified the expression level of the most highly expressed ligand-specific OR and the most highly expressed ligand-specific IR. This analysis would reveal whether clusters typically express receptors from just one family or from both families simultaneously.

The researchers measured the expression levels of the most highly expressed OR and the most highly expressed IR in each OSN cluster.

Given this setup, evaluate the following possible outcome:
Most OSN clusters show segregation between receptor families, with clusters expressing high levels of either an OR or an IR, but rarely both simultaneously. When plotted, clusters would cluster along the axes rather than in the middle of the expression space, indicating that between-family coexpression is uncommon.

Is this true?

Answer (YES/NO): YES